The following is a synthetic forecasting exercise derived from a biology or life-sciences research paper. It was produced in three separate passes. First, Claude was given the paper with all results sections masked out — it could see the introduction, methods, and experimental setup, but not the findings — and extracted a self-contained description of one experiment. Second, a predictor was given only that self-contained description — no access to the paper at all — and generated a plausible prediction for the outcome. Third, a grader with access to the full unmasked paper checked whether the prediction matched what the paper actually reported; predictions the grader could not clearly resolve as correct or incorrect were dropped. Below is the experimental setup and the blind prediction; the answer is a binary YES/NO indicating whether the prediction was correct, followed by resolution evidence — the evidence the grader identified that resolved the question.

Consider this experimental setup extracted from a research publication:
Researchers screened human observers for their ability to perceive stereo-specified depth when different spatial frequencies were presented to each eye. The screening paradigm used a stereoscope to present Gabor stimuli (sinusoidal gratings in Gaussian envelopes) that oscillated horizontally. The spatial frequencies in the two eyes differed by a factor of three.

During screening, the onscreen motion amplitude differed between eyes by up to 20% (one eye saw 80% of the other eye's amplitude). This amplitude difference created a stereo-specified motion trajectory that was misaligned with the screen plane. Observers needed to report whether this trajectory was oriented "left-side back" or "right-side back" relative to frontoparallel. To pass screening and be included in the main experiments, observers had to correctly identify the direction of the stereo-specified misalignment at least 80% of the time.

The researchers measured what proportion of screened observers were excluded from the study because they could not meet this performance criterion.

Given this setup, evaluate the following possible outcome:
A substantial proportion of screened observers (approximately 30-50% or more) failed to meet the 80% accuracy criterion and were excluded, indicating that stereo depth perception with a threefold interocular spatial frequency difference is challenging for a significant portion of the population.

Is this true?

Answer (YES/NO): YES